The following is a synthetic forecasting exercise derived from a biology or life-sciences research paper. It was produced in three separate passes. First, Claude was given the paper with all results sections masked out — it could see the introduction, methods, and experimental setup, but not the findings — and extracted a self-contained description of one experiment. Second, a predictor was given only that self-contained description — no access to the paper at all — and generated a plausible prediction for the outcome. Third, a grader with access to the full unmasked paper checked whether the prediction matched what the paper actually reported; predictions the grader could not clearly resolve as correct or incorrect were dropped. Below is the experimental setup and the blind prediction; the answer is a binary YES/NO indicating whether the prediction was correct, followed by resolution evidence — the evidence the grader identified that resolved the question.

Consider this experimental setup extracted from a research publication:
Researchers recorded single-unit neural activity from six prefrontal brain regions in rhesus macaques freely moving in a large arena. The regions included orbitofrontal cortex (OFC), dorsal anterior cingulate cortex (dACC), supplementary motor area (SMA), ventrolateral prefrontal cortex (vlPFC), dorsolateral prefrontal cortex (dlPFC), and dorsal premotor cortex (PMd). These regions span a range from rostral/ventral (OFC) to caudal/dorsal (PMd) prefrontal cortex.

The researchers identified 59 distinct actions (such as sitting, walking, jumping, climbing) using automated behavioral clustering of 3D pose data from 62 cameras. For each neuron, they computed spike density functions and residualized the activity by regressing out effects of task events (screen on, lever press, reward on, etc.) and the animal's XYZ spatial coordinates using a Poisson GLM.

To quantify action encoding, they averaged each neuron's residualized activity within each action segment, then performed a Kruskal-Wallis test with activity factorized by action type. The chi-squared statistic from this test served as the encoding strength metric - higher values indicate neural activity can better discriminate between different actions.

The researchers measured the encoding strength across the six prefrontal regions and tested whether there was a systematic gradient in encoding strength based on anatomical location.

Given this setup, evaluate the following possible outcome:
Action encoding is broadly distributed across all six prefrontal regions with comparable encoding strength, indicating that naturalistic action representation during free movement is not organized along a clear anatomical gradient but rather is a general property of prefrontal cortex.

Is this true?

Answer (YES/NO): NO